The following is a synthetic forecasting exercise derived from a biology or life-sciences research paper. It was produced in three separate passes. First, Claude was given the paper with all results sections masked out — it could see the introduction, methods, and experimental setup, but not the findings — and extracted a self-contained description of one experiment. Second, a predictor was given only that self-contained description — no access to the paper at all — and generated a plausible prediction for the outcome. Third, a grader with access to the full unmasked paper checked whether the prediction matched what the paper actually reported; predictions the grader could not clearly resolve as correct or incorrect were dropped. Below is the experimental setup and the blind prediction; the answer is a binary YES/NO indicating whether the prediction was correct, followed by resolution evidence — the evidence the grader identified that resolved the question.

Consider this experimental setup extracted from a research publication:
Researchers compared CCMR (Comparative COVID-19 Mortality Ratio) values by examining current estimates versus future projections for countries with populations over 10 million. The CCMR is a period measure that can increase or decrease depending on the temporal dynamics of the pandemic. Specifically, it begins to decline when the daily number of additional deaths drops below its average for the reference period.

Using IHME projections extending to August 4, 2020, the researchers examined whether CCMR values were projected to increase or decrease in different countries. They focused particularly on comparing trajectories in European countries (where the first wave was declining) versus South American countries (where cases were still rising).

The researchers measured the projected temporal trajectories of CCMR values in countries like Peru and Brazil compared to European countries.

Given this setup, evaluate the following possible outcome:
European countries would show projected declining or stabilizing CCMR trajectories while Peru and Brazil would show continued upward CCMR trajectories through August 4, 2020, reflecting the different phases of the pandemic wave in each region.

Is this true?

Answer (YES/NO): YES